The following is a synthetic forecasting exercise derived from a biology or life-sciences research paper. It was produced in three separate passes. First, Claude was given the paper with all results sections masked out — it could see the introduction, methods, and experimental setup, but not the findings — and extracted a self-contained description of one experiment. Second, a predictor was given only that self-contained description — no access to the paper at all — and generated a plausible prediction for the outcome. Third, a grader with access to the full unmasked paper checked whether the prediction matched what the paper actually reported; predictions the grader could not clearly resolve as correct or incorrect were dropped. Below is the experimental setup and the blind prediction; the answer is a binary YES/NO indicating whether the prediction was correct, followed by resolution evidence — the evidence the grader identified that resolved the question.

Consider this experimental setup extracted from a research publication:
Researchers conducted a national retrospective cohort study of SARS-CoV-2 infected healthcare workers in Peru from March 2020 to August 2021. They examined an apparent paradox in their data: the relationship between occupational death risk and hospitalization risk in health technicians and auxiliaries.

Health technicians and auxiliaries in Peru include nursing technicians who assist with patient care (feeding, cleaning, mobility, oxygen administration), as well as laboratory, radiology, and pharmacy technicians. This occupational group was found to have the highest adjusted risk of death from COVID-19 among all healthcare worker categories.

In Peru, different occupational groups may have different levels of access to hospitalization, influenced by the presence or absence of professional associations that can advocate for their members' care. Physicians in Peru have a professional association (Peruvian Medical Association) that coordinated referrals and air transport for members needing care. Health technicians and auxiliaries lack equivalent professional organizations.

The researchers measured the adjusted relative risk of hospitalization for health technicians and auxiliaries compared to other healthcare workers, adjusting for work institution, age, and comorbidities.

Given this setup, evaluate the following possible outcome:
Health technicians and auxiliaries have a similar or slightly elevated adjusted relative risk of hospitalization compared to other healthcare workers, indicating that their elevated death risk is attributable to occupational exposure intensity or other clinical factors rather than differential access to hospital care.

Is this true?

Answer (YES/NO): NO